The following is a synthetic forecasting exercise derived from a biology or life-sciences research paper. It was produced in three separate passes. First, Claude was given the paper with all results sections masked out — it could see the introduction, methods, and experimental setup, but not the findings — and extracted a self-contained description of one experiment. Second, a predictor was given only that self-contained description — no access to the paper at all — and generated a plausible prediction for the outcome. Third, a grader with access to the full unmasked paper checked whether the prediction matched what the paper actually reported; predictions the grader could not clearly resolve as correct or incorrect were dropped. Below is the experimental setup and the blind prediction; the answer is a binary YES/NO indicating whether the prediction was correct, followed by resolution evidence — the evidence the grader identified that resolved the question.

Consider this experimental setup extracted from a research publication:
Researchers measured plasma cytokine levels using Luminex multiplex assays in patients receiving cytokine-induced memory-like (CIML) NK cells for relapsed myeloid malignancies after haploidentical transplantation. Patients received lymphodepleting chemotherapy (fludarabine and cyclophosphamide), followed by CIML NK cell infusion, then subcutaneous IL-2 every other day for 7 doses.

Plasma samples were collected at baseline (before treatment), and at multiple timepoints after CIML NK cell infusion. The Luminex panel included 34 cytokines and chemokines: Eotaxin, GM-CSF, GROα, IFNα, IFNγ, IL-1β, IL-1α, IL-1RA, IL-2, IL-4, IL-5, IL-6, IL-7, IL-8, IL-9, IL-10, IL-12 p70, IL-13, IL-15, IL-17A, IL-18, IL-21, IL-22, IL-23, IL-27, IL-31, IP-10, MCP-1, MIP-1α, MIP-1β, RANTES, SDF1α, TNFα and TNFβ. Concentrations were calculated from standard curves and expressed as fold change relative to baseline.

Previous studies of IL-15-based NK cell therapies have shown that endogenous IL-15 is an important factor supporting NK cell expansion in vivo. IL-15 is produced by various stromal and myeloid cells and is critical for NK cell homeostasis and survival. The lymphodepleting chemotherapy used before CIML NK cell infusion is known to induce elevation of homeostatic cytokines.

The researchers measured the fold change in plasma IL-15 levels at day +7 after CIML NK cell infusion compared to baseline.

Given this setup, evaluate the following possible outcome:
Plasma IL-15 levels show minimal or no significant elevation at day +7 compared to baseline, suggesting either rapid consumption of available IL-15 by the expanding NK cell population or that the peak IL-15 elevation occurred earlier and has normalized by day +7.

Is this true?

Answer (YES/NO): YES